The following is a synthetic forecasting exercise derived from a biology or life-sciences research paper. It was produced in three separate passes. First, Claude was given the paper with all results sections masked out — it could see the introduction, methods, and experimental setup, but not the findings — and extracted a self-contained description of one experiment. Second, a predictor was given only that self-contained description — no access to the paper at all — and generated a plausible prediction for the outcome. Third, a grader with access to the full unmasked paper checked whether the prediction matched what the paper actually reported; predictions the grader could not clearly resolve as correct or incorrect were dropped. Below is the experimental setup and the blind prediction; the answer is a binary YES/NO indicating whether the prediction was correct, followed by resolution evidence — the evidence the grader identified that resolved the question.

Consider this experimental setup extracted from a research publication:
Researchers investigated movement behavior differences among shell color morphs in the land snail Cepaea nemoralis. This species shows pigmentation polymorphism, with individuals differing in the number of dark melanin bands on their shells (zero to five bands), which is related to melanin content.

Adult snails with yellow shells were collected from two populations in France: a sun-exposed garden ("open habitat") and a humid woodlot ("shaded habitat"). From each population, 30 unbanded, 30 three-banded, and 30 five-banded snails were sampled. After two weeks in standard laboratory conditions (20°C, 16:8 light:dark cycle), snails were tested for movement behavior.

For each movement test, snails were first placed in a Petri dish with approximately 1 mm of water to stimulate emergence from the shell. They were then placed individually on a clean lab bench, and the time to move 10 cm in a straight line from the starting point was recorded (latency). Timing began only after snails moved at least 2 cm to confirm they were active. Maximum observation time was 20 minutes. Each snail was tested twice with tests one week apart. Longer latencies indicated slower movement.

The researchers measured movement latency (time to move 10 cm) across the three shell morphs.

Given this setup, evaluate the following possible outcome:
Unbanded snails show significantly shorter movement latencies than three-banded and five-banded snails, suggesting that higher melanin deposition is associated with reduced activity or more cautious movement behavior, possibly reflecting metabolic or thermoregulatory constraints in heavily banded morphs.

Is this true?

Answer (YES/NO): NO